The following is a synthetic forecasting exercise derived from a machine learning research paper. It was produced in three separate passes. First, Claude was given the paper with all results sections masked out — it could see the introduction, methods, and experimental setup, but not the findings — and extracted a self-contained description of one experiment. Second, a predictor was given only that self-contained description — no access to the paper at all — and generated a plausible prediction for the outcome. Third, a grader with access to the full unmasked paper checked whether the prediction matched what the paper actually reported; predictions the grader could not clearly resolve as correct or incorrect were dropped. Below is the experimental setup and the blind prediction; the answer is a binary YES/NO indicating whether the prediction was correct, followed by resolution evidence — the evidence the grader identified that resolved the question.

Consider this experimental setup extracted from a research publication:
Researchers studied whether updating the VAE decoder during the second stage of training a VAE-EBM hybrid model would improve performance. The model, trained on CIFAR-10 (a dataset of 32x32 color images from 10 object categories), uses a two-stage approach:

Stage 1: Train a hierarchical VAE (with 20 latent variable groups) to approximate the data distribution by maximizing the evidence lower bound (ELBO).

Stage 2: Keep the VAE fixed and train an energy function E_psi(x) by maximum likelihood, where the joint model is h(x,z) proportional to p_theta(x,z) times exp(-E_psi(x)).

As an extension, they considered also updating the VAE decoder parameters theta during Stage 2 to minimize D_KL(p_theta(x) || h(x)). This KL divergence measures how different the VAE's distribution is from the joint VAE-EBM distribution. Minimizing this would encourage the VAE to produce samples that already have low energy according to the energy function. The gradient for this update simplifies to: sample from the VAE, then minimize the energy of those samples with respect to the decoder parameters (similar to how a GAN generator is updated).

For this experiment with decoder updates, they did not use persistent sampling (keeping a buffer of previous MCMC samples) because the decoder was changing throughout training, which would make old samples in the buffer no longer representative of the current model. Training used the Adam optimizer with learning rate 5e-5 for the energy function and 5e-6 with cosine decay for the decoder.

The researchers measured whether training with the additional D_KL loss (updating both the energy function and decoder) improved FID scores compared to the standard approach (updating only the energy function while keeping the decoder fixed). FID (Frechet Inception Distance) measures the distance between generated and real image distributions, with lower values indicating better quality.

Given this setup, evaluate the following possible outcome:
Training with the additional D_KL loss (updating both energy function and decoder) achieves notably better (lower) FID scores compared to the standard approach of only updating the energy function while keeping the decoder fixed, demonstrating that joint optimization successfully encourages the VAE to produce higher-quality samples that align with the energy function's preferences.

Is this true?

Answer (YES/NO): NO